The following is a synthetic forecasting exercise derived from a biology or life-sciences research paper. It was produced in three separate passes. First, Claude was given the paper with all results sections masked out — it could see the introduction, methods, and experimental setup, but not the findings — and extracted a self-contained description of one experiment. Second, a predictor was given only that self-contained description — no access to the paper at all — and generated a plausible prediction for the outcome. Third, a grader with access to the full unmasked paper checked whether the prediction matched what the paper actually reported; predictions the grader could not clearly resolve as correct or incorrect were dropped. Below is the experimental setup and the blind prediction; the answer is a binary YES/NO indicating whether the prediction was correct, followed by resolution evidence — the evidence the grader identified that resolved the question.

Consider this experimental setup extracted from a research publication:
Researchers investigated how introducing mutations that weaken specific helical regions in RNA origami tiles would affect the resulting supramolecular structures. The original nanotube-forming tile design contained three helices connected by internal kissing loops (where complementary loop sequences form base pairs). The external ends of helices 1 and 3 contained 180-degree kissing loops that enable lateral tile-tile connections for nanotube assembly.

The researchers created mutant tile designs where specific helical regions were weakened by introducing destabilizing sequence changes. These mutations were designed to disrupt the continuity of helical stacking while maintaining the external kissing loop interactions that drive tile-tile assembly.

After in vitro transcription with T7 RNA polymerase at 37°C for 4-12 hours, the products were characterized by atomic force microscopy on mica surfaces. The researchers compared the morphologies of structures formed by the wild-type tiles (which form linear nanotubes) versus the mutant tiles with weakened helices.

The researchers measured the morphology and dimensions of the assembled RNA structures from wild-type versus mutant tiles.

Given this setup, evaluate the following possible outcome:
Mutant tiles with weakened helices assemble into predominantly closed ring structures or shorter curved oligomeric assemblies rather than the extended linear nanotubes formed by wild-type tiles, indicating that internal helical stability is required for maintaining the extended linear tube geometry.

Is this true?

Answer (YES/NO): YES